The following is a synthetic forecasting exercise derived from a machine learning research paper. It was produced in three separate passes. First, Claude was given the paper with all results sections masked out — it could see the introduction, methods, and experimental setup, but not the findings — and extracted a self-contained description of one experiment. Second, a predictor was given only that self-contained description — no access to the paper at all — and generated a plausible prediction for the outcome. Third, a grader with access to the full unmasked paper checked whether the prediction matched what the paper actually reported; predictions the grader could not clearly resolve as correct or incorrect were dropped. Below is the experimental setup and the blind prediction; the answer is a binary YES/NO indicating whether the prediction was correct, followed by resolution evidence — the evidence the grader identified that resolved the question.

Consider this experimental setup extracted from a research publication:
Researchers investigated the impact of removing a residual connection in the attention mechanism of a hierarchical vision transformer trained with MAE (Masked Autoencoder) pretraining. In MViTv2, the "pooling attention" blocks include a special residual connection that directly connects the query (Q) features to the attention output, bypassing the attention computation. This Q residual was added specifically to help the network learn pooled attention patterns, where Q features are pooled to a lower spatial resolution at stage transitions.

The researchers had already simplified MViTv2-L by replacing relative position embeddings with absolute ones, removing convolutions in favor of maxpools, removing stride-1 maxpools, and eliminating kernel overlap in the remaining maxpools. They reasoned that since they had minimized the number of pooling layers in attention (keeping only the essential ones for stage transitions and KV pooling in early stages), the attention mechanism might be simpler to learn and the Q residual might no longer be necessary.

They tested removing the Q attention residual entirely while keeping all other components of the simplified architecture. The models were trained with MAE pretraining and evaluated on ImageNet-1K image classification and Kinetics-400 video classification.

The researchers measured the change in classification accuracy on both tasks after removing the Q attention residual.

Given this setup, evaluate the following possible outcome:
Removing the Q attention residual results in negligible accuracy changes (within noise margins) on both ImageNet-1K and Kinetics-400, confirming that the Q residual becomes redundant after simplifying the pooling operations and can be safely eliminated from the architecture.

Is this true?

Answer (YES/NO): YES